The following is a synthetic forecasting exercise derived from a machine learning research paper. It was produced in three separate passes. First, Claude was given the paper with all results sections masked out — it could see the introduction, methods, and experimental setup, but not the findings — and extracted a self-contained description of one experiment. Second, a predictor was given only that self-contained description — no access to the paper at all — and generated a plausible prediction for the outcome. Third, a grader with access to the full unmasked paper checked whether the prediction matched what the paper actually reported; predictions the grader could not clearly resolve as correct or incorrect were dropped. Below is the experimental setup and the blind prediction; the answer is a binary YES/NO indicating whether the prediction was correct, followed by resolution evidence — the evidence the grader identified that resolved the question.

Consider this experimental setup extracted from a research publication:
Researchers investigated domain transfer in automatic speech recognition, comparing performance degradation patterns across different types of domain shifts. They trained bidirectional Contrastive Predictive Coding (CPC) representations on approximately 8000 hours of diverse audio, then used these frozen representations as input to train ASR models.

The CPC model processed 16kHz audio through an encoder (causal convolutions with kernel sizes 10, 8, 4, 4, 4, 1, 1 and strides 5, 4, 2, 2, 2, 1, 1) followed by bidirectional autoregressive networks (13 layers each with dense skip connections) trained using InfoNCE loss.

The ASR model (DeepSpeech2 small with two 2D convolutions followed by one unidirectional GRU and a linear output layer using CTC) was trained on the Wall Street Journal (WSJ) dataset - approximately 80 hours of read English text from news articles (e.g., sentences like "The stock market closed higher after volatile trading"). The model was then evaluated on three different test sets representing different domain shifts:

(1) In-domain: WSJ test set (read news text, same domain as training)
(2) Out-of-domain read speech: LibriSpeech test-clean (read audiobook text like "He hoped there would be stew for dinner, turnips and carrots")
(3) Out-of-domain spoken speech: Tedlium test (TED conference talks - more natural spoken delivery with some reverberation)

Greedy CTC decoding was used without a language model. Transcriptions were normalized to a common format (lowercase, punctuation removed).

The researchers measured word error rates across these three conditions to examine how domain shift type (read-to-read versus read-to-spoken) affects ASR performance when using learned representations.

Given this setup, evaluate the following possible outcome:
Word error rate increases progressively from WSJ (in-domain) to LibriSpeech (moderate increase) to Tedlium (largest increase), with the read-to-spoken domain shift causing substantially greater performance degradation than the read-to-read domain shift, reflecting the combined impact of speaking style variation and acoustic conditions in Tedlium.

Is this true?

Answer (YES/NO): YES